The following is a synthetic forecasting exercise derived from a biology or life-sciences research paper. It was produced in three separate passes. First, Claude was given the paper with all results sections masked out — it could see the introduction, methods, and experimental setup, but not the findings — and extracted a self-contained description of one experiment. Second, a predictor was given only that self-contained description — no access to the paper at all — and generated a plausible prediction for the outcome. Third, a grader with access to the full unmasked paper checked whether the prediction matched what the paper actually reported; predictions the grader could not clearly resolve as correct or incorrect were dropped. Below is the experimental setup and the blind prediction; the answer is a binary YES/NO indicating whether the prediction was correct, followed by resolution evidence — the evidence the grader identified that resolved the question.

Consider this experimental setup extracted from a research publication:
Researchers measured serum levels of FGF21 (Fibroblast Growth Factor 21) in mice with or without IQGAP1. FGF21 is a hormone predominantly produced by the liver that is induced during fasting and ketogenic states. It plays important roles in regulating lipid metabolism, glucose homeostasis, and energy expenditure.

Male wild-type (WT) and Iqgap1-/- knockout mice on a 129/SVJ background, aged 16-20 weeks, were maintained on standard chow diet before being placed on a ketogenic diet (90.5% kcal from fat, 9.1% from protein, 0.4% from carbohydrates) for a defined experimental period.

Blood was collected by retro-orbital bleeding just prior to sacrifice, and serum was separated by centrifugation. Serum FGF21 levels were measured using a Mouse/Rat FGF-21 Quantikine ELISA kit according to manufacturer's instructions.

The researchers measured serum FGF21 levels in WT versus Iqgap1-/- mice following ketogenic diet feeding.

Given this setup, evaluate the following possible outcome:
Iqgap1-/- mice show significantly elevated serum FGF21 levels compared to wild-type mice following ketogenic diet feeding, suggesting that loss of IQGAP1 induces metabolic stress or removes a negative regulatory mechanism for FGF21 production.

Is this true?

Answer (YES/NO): NO